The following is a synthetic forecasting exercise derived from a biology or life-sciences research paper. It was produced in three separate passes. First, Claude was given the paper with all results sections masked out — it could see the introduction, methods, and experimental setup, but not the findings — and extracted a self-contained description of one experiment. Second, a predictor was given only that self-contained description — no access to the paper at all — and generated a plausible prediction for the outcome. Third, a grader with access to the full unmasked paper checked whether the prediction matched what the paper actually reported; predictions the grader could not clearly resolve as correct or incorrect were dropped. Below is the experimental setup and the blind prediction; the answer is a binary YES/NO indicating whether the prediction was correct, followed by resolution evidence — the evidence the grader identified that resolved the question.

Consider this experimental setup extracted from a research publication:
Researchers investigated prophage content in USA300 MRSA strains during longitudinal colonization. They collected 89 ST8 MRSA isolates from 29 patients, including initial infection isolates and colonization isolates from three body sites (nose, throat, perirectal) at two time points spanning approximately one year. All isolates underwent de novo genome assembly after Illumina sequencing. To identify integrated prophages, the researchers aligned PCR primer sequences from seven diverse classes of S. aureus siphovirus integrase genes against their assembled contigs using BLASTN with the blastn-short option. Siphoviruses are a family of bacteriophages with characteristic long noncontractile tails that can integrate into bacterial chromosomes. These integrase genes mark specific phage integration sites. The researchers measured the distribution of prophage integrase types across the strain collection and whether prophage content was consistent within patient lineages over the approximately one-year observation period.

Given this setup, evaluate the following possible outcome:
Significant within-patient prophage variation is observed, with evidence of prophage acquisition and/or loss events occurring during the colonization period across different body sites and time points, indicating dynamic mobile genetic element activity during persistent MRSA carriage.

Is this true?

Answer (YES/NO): NO